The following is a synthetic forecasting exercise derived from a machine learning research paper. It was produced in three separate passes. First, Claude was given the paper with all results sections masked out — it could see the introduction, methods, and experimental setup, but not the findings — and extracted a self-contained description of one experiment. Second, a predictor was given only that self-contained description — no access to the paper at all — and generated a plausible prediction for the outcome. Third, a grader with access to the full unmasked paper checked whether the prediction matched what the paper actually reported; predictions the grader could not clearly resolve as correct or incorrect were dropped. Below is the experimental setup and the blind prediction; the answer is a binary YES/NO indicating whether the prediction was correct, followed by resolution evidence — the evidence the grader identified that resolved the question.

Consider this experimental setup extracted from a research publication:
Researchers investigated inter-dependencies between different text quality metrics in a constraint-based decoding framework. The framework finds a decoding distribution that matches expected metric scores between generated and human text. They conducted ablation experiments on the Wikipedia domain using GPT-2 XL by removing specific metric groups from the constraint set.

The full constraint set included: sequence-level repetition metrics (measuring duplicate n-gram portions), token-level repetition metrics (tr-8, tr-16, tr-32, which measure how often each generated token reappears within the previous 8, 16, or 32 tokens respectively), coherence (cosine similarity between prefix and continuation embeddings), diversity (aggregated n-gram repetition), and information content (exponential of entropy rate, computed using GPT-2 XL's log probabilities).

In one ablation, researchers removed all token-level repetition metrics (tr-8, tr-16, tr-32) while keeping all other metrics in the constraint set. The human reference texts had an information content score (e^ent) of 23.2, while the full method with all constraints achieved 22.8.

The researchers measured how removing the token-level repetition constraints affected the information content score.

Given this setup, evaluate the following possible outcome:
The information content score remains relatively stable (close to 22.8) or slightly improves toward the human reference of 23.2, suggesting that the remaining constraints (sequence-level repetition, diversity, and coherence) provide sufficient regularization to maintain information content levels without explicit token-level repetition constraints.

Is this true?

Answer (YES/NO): NO